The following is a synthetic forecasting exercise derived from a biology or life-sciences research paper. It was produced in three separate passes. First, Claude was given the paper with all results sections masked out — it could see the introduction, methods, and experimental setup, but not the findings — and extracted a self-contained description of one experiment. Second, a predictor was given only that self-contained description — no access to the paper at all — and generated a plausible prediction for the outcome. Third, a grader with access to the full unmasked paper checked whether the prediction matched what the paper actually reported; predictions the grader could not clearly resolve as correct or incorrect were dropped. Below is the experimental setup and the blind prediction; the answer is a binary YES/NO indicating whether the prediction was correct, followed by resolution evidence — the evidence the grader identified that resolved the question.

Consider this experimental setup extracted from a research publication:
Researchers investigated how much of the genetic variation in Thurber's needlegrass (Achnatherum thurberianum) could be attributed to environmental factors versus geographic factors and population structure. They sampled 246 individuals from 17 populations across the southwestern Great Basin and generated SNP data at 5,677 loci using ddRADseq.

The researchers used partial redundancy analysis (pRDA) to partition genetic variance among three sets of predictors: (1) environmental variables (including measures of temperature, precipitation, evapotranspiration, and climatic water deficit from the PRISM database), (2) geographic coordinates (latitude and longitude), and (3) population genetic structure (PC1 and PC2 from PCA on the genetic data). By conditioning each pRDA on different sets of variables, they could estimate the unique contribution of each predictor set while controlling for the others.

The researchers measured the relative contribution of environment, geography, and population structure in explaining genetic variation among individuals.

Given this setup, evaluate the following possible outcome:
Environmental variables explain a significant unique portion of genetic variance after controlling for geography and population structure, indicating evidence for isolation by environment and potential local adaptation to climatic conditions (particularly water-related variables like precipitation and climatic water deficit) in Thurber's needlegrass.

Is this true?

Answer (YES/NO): YES